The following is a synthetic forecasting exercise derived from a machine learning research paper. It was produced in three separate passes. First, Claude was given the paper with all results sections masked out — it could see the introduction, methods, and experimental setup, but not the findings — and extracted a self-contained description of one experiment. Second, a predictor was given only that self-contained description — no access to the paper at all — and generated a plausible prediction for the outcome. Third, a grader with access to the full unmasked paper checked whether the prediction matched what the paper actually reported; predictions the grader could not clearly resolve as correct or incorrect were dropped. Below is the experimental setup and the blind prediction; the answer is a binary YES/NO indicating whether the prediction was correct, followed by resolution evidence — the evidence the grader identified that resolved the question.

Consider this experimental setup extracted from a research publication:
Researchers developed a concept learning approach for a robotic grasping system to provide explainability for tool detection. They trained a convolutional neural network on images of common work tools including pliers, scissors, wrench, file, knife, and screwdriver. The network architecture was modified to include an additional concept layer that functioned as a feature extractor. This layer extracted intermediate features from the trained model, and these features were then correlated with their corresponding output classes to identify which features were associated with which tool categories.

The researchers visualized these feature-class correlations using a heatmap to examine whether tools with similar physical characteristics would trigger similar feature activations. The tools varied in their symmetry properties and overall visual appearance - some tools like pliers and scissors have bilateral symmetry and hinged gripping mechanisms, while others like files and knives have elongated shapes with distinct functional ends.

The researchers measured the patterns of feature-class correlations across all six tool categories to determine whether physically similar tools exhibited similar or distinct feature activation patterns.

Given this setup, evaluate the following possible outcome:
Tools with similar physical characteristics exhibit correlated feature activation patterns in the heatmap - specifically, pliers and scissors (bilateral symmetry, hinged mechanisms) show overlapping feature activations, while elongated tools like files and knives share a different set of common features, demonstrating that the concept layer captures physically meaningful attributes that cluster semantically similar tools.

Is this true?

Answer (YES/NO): YES